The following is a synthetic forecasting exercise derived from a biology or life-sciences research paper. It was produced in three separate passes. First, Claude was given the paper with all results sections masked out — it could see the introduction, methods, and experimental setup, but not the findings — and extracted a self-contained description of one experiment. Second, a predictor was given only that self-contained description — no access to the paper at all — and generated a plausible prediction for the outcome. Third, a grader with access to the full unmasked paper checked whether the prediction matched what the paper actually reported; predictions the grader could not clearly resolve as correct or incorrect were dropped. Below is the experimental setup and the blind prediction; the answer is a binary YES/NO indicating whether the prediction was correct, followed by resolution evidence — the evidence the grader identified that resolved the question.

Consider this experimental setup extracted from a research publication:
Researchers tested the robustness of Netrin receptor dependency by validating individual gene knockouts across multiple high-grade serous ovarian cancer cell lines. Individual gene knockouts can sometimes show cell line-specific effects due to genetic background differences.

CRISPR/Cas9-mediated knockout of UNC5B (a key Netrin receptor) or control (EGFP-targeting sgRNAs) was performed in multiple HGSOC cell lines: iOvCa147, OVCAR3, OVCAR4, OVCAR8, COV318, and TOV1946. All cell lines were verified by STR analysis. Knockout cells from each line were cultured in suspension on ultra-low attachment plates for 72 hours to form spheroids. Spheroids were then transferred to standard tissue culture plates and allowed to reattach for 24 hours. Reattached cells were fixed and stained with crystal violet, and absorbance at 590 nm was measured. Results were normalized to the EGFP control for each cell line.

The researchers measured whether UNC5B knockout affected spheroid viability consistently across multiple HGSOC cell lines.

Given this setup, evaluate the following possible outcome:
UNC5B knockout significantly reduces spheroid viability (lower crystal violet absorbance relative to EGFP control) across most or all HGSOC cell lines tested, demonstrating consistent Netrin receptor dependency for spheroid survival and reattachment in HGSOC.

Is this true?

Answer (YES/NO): NO